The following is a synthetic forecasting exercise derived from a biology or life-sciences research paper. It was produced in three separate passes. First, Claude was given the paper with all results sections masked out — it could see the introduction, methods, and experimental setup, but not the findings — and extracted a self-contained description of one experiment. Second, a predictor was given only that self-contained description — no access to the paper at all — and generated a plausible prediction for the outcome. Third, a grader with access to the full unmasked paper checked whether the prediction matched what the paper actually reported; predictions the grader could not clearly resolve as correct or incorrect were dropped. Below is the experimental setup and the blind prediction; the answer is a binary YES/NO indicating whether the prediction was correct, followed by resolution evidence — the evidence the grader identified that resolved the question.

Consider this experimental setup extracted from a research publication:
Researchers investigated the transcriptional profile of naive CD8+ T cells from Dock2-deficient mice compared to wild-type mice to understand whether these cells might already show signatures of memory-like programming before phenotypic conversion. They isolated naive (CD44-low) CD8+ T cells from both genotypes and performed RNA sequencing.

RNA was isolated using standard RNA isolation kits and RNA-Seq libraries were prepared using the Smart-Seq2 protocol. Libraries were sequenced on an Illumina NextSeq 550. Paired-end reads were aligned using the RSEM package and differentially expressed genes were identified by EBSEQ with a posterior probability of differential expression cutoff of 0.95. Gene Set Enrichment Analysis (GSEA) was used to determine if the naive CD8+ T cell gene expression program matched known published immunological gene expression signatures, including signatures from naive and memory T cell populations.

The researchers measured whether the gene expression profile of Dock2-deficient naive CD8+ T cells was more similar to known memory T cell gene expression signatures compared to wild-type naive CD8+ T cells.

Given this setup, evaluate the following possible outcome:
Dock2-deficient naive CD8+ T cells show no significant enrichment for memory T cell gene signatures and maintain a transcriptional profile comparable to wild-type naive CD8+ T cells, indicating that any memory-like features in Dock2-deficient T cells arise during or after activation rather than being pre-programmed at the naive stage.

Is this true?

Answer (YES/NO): NO